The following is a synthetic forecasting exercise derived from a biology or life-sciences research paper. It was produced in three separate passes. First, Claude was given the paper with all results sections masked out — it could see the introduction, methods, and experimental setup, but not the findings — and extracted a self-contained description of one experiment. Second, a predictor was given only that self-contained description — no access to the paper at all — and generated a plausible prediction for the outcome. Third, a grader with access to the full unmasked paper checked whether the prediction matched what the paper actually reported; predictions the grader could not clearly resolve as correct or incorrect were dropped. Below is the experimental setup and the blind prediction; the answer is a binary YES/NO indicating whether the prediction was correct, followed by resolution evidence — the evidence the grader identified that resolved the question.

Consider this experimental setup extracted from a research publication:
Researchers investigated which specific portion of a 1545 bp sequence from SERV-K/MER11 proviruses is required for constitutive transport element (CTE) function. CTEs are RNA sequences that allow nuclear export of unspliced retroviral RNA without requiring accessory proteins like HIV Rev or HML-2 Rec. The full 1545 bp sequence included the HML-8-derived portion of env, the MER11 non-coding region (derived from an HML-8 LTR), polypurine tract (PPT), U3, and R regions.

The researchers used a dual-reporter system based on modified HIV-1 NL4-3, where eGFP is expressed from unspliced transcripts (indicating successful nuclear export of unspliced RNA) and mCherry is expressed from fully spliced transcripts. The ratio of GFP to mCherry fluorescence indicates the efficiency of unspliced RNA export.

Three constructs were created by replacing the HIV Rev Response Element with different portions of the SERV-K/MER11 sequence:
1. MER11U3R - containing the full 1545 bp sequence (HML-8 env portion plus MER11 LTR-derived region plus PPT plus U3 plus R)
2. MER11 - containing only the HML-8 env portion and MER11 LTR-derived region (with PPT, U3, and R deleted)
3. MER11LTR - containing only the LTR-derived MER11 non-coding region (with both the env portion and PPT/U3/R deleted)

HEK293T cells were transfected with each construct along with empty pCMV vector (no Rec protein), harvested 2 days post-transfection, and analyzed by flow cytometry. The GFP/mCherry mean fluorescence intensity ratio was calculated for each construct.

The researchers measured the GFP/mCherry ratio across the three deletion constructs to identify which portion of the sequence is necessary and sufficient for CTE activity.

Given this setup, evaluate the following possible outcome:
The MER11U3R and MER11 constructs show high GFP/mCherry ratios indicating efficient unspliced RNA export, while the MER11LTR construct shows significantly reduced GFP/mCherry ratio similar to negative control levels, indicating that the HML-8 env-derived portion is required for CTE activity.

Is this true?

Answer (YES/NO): NO